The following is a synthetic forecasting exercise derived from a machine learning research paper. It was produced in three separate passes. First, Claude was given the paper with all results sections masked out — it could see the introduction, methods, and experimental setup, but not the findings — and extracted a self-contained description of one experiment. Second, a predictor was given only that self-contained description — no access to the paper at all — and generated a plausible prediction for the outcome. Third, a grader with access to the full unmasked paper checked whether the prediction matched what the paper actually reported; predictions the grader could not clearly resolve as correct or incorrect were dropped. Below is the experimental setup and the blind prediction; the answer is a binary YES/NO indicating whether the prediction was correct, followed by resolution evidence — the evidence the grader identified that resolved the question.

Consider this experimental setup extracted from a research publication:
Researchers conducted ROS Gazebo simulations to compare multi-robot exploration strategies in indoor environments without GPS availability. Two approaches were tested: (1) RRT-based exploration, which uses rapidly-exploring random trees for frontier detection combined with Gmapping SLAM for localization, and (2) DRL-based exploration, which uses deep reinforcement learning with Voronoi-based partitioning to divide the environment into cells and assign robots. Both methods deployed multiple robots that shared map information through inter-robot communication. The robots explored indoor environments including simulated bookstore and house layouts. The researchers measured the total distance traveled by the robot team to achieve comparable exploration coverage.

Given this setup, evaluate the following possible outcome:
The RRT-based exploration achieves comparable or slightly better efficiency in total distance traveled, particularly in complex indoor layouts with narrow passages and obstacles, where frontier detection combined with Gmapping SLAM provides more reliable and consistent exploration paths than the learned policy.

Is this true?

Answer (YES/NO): NO